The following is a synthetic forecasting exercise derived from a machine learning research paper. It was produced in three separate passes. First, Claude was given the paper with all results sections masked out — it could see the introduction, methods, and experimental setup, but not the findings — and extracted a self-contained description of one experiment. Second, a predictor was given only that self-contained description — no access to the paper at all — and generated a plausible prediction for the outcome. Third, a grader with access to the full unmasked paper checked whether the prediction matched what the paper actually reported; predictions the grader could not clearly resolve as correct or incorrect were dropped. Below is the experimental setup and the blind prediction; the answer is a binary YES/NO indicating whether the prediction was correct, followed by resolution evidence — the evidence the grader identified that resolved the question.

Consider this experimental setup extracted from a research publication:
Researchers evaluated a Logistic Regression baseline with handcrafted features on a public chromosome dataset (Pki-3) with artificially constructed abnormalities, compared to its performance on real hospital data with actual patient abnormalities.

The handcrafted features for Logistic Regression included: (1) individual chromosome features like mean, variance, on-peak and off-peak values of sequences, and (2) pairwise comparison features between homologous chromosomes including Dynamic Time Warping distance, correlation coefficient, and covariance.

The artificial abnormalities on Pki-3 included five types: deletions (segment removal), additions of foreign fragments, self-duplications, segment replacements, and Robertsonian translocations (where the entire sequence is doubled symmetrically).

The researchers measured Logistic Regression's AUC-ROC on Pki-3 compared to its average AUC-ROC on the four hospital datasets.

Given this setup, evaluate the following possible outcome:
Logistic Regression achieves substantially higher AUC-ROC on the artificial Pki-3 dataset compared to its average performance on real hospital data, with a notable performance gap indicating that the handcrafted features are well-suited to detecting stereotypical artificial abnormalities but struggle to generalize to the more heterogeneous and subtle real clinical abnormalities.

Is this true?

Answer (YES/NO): NO